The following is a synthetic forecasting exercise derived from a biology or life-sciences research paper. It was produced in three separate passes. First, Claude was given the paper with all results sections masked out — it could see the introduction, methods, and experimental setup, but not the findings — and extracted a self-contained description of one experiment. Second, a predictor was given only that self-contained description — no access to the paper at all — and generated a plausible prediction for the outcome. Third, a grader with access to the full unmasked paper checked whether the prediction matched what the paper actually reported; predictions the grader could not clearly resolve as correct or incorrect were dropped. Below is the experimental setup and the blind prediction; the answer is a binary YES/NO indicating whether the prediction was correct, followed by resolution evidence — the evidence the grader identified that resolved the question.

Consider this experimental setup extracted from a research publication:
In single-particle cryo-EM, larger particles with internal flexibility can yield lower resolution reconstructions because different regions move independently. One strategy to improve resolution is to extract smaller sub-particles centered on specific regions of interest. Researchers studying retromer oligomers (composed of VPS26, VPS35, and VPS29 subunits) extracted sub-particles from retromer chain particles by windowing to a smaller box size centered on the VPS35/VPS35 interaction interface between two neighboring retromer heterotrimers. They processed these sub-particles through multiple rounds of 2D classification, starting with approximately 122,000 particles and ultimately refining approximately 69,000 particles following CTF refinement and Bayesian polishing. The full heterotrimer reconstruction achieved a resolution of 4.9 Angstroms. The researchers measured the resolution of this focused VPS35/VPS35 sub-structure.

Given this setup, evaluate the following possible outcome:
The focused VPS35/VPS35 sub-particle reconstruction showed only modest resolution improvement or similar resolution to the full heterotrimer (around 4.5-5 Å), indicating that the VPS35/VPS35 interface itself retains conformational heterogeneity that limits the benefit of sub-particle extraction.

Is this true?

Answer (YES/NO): YES